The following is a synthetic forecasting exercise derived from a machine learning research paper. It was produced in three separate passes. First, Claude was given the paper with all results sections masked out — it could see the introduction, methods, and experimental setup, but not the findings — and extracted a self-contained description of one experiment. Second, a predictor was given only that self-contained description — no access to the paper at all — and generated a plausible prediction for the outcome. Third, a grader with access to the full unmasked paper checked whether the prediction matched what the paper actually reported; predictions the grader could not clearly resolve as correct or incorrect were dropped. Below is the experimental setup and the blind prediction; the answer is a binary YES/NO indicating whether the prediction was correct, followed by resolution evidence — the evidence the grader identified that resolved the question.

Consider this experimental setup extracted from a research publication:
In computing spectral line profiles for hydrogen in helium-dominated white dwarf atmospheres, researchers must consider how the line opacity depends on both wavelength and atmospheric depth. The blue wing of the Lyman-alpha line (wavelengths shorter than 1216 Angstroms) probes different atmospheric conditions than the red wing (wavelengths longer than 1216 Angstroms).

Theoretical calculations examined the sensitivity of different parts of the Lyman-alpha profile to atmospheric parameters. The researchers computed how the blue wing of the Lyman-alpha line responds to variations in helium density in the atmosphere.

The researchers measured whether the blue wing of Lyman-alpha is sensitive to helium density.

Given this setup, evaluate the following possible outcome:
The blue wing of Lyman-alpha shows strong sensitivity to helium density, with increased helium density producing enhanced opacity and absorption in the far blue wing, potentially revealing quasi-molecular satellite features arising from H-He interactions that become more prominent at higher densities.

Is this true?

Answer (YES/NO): NO